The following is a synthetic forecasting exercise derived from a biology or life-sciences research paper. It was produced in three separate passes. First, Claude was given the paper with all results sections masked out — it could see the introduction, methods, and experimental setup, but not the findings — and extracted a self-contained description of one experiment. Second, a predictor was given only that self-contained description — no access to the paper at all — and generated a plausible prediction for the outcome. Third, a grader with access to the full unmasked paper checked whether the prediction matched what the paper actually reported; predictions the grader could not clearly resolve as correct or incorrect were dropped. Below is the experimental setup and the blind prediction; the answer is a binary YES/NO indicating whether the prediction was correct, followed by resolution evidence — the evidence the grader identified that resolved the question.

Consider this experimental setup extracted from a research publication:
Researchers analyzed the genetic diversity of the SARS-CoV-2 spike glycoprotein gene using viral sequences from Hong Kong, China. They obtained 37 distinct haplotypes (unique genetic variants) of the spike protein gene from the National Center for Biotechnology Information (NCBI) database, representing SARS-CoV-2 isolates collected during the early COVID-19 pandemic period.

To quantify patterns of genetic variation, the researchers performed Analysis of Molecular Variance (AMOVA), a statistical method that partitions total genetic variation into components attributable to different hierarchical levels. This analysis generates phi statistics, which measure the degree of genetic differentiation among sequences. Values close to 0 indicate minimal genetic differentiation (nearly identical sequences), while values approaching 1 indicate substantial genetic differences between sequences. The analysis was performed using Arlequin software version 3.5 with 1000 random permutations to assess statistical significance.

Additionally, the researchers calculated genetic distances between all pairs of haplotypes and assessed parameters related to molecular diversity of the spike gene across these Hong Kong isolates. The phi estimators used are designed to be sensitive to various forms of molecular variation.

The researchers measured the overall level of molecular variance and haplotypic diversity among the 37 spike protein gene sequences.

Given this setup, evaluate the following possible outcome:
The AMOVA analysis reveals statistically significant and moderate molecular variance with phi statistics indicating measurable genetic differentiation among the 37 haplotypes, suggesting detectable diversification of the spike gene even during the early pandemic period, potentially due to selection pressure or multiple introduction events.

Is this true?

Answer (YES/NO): NO